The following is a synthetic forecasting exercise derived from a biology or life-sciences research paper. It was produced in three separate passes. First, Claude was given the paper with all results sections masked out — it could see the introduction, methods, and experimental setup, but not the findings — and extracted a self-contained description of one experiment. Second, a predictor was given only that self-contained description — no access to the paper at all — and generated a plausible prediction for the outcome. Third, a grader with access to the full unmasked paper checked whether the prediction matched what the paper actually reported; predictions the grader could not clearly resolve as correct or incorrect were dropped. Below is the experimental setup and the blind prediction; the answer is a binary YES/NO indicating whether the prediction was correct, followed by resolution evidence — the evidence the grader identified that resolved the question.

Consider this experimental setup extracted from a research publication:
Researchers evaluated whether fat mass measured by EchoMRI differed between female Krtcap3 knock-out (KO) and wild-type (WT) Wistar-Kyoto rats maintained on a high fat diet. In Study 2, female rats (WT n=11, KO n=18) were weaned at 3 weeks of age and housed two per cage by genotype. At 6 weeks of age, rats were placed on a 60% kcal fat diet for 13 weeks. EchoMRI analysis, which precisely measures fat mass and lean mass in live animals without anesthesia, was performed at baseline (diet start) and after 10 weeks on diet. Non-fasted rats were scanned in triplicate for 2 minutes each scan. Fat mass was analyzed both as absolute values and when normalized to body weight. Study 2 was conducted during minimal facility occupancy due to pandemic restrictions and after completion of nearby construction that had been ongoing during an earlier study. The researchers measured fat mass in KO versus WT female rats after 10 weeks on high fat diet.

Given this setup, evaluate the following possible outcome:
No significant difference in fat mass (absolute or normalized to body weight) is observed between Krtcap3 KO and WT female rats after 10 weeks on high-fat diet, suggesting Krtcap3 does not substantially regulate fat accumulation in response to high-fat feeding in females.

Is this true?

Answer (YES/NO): YES